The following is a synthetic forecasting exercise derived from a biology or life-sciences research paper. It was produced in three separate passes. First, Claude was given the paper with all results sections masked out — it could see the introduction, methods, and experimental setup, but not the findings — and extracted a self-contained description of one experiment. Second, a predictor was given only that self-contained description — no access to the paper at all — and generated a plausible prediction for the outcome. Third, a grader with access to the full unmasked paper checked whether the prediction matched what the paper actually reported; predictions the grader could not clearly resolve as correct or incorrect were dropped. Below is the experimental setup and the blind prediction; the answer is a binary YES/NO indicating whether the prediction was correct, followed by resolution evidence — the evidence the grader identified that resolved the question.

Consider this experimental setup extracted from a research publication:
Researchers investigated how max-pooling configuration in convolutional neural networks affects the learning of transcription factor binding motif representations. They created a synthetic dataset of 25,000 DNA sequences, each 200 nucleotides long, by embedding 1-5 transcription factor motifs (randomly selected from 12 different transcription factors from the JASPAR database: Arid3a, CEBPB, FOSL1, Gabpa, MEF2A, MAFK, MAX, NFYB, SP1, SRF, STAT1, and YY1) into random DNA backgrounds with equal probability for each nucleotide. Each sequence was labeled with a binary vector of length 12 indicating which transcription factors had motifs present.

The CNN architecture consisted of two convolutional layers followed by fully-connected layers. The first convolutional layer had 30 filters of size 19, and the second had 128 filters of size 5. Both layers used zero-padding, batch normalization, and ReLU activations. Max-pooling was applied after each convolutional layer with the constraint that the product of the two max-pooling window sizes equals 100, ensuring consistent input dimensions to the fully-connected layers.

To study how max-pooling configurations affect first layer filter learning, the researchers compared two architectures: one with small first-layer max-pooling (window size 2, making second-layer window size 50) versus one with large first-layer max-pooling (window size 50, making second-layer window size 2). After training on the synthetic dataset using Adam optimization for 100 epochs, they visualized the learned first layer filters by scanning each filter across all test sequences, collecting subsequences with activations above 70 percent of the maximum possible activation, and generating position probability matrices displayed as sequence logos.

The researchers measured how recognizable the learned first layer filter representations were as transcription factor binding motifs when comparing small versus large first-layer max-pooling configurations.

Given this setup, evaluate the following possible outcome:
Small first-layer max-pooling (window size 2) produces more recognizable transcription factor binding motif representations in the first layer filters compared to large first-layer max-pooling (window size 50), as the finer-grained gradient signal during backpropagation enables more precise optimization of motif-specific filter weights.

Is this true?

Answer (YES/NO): NO